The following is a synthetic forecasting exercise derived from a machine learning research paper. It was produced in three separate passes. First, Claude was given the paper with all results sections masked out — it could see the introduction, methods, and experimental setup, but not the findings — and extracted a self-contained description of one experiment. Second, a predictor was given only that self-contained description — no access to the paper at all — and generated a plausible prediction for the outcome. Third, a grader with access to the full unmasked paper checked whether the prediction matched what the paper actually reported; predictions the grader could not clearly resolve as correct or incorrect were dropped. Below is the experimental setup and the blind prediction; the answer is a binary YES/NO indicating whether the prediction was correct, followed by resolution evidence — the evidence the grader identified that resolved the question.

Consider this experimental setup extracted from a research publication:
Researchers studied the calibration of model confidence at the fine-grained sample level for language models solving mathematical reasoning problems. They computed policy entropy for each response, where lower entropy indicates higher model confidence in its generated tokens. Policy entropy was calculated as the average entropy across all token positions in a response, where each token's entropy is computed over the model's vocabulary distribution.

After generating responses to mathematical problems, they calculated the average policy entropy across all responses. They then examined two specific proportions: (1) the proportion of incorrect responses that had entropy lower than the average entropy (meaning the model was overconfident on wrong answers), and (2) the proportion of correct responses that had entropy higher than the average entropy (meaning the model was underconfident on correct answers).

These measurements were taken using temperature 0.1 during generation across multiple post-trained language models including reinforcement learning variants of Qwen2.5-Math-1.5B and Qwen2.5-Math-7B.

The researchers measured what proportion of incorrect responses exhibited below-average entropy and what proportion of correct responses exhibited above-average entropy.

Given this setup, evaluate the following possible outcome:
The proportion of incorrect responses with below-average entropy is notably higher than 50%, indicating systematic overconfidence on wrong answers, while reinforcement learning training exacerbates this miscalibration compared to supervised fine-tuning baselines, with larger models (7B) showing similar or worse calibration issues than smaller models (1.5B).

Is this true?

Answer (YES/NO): NO